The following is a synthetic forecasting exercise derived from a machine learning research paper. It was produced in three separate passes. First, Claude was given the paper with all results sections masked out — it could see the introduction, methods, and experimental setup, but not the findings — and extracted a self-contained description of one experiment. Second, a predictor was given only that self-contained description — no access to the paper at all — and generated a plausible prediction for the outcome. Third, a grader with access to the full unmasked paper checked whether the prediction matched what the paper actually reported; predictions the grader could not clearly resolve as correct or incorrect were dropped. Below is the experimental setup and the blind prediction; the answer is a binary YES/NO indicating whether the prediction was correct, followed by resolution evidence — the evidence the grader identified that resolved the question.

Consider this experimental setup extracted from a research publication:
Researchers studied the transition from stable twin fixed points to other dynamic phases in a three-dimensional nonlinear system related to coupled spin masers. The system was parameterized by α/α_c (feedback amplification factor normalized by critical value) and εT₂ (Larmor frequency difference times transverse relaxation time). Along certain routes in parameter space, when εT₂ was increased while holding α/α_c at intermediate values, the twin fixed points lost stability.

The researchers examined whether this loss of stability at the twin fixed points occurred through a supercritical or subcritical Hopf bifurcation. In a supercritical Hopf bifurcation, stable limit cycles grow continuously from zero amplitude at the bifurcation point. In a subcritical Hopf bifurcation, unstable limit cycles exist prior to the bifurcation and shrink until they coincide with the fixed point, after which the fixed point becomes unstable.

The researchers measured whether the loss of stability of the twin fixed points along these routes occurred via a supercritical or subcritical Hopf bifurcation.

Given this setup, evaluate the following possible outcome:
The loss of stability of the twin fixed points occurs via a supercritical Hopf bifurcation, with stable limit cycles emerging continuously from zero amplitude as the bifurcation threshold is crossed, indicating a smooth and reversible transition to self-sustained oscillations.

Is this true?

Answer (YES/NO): NO